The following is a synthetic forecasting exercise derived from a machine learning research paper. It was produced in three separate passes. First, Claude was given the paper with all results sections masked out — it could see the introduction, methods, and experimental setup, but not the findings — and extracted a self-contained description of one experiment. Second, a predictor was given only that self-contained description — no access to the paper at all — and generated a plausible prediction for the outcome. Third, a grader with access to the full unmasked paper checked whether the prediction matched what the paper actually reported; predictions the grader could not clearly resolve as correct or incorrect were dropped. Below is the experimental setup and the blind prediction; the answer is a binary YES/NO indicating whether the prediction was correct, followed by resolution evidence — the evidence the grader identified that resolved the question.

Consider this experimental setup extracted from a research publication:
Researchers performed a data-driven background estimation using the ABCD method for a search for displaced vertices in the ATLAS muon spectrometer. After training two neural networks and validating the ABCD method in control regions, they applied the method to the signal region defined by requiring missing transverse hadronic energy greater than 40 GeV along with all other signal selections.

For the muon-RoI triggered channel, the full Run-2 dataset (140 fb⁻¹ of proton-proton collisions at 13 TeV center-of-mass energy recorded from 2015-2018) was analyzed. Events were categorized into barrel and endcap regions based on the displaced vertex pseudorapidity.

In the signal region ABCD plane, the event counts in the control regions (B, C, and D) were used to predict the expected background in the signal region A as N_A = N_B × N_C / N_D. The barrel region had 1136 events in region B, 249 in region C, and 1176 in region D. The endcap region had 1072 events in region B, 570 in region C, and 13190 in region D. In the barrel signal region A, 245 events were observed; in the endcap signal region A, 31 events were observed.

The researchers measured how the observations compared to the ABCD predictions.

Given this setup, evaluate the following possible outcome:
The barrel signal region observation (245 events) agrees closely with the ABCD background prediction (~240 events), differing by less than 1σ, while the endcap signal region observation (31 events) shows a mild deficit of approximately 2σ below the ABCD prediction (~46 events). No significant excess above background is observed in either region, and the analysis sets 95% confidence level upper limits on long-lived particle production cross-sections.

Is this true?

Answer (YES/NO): NO